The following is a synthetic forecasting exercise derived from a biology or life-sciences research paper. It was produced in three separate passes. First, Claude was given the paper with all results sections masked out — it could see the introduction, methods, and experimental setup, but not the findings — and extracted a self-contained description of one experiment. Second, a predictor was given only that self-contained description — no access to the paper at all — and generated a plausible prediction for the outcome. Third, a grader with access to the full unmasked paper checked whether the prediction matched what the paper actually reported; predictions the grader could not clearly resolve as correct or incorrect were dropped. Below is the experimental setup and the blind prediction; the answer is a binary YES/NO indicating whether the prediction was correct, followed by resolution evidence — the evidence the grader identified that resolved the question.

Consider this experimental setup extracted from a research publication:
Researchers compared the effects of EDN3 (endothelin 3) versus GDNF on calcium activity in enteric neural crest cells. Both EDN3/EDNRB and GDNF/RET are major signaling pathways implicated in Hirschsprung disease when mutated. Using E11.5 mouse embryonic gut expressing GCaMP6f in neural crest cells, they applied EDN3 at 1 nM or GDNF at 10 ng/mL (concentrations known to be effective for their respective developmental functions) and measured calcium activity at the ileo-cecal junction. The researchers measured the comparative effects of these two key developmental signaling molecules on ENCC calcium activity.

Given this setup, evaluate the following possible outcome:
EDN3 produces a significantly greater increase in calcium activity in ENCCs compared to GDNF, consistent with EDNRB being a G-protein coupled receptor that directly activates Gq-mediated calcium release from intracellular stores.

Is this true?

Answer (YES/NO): YES